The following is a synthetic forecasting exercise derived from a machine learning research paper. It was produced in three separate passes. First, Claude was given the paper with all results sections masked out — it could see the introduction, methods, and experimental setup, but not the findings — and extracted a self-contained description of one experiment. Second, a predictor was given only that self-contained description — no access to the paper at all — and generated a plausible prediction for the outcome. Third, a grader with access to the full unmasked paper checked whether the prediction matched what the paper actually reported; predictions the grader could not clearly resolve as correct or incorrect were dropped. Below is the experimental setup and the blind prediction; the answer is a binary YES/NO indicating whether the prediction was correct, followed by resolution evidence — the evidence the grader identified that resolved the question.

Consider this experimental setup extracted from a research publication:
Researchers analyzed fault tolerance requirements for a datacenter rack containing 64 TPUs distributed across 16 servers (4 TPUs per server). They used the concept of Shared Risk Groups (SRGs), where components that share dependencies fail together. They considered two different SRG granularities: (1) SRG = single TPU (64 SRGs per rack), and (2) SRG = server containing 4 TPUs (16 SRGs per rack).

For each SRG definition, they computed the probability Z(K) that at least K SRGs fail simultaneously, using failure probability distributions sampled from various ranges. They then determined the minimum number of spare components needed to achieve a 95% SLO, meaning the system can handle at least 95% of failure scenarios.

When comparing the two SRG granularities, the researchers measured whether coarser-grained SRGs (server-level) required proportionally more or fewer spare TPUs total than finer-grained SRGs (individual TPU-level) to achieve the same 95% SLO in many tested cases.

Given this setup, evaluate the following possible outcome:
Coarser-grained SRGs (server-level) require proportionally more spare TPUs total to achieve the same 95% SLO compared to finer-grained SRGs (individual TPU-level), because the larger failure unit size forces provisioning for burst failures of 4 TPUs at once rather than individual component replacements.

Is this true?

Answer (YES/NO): YES